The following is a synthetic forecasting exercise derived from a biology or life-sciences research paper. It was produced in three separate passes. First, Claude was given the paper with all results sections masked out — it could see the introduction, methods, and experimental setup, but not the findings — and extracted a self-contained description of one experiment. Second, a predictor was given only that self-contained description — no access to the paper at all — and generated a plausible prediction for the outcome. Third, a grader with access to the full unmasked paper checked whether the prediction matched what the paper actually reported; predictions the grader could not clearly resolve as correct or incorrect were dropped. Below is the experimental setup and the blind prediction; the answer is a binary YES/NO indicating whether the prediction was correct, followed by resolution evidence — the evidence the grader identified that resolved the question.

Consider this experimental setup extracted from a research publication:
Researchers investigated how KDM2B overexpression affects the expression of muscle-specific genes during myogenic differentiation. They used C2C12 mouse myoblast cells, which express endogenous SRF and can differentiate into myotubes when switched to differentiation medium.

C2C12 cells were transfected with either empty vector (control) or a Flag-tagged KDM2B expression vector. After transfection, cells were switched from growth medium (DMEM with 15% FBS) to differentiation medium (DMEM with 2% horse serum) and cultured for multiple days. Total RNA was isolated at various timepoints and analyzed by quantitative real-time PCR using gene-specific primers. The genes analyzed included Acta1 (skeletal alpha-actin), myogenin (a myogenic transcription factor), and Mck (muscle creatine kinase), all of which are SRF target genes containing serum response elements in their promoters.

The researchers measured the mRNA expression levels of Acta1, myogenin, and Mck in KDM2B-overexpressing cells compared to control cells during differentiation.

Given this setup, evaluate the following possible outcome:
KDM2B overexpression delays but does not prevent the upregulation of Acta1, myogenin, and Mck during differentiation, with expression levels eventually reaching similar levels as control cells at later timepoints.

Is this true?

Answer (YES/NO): NO